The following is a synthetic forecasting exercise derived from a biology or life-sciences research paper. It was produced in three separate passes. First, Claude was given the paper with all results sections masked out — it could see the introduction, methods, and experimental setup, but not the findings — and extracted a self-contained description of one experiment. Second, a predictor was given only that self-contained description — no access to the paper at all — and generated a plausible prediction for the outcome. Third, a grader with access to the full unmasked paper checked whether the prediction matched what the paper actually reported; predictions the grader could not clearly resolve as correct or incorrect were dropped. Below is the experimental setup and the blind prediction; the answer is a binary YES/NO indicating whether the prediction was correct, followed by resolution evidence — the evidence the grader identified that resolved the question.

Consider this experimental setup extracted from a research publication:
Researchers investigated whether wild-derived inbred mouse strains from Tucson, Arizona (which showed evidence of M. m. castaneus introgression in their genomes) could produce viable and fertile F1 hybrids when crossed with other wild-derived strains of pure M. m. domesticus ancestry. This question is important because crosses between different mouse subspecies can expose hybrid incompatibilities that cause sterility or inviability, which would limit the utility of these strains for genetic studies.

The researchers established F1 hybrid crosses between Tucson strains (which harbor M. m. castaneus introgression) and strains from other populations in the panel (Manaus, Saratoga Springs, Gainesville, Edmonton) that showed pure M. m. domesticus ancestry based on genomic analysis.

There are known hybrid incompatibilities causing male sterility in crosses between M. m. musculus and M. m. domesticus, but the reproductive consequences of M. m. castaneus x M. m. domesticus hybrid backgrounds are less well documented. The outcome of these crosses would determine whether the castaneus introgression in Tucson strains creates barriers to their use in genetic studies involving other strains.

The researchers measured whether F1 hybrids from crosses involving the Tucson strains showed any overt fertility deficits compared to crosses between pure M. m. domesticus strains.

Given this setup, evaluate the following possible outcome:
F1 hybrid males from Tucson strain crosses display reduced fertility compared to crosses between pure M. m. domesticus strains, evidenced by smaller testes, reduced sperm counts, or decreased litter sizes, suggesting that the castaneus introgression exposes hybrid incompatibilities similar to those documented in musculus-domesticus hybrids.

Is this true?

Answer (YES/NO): NO